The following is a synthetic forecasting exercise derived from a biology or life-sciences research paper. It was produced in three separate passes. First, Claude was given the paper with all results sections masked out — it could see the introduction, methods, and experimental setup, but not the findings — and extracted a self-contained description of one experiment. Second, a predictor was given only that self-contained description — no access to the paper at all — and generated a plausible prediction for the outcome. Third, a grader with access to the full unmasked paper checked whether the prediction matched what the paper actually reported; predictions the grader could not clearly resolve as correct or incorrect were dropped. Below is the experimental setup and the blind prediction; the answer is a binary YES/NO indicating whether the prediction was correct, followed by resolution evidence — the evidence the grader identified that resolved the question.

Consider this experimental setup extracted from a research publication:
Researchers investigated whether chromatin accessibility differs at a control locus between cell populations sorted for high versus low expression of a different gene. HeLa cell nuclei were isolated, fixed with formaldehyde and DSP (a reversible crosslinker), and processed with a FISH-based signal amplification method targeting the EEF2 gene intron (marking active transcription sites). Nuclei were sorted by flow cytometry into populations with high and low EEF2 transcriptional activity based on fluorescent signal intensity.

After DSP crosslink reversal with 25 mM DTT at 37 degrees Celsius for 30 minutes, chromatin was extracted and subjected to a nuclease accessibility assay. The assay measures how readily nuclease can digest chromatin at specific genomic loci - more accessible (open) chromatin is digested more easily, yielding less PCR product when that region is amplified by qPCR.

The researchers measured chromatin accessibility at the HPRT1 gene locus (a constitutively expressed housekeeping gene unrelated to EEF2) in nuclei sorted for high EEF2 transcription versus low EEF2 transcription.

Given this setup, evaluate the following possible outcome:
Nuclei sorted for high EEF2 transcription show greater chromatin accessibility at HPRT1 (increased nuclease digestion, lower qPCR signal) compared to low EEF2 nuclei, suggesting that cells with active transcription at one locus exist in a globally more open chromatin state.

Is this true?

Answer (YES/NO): NO